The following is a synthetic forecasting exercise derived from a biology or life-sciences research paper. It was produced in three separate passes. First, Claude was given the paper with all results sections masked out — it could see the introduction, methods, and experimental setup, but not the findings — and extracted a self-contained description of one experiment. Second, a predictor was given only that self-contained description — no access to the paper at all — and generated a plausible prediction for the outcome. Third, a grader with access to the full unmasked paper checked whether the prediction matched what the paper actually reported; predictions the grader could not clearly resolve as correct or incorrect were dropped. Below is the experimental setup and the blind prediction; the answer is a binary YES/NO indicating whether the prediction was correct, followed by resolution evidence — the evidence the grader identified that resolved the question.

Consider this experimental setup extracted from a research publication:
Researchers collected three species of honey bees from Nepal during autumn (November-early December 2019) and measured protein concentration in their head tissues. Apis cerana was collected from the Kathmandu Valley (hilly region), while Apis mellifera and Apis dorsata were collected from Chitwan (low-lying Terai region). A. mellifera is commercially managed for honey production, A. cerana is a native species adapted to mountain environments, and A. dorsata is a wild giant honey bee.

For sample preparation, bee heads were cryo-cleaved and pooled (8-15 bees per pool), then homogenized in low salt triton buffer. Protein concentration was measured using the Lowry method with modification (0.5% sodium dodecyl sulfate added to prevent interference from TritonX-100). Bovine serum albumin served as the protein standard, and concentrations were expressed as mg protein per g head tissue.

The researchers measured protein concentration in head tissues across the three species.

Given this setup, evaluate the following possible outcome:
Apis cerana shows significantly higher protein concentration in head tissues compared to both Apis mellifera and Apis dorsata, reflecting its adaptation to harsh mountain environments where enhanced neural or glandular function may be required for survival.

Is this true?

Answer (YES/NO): NO